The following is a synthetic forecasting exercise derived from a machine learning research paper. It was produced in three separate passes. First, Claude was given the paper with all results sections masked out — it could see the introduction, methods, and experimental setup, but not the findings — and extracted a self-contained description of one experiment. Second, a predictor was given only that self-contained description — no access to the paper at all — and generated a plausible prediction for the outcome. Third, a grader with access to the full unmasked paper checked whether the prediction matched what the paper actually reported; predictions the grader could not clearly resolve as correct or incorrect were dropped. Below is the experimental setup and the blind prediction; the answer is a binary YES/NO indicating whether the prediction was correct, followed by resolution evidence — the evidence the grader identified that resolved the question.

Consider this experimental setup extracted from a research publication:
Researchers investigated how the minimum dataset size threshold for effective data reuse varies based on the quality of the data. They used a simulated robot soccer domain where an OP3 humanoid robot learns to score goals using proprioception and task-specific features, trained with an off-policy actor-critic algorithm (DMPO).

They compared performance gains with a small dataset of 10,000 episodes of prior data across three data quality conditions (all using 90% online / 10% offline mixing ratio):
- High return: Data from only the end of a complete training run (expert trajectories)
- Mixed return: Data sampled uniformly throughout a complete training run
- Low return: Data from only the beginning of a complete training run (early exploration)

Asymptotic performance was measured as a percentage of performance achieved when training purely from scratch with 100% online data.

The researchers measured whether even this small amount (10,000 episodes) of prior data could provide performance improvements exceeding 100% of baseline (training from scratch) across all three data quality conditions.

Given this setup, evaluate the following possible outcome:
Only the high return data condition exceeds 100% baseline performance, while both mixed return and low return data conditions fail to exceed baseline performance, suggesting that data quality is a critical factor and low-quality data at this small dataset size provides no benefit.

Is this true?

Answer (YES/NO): NO